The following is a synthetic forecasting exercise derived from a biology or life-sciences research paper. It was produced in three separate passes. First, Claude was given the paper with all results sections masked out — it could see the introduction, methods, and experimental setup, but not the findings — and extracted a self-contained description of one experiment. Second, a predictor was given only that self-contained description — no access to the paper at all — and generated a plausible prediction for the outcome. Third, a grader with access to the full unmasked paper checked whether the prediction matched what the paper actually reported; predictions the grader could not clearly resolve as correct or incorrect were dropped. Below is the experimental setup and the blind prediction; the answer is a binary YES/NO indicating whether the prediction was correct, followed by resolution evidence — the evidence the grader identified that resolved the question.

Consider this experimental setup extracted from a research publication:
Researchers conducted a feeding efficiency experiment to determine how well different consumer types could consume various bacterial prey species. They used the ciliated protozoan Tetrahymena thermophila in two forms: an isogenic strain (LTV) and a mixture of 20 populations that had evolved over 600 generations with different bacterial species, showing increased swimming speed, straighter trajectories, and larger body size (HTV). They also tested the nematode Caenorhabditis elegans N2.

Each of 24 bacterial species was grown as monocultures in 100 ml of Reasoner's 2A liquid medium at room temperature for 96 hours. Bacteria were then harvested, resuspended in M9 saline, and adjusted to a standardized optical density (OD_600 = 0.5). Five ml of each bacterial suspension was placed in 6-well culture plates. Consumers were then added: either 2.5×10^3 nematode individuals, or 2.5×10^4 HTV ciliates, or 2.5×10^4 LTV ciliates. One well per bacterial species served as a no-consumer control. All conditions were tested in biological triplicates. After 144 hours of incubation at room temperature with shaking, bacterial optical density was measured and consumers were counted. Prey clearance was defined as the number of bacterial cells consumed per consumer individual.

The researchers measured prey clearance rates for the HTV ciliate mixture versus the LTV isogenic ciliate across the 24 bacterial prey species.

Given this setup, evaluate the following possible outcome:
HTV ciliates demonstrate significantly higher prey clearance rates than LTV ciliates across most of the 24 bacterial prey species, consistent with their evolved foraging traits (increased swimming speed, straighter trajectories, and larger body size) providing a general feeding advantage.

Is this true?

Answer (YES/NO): NO